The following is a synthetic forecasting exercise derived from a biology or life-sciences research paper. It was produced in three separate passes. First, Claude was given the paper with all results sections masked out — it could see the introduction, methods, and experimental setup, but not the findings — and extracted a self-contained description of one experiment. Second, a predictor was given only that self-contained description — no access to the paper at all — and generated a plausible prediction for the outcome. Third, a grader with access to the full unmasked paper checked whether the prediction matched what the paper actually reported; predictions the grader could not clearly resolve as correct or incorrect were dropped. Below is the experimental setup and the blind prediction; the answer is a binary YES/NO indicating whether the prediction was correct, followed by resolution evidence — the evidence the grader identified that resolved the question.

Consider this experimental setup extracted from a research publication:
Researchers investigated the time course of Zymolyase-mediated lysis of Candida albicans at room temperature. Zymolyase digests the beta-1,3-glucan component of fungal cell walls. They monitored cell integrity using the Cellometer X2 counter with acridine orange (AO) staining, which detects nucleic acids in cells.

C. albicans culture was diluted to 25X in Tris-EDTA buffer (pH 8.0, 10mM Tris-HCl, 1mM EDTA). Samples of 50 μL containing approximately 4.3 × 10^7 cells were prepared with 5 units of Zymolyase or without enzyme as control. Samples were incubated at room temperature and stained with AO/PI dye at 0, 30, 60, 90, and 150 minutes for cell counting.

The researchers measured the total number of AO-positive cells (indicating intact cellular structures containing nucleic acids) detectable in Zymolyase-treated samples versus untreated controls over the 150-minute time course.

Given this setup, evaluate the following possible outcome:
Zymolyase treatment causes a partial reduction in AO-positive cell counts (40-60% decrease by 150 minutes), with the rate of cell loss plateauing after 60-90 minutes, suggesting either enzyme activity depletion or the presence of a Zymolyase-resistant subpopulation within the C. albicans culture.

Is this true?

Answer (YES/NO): NO